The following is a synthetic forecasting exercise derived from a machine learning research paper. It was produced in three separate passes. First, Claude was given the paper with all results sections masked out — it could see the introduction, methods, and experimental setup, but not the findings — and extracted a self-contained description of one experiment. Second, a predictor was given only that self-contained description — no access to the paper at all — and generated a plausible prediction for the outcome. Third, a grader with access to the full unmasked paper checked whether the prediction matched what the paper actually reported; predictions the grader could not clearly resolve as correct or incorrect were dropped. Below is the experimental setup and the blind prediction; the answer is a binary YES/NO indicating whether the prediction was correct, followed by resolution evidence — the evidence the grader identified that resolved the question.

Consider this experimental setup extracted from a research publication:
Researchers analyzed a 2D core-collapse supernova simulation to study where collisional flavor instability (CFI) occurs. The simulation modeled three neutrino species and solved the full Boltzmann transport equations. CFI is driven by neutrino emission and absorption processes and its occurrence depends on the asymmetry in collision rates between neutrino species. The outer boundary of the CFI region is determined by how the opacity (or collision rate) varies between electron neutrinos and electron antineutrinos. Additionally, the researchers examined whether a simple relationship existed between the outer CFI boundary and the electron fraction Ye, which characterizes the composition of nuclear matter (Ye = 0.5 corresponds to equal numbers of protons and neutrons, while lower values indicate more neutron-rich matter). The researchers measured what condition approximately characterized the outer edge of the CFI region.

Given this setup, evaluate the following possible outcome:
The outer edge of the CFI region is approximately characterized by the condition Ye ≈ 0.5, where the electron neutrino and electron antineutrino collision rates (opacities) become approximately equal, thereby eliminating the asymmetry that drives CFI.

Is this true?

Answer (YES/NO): YES